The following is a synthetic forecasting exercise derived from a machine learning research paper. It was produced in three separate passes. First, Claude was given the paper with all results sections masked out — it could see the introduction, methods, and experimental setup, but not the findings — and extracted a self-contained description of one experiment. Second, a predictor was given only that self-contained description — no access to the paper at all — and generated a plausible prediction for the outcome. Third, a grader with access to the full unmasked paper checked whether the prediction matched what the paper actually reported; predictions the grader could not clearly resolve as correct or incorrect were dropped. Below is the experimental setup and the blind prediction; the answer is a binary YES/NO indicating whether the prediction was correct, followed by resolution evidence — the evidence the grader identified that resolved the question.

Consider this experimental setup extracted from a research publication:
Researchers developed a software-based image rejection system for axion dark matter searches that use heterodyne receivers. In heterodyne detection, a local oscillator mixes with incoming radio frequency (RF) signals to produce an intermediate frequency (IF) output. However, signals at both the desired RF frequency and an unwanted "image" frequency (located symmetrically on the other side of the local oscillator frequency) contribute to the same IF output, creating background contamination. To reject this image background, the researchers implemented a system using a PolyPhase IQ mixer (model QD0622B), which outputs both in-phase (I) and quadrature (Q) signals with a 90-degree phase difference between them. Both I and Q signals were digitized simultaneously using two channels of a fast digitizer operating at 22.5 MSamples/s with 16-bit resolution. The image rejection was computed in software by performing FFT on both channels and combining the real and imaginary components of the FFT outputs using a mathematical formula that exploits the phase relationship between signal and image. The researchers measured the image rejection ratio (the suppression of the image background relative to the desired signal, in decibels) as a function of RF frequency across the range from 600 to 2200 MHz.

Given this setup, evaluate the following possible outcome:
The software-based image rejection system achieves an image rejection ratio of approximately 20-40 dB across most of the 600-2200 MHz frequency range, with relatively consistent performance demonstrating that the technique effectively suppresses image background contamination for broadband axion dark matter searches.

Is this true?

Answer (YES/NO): YES